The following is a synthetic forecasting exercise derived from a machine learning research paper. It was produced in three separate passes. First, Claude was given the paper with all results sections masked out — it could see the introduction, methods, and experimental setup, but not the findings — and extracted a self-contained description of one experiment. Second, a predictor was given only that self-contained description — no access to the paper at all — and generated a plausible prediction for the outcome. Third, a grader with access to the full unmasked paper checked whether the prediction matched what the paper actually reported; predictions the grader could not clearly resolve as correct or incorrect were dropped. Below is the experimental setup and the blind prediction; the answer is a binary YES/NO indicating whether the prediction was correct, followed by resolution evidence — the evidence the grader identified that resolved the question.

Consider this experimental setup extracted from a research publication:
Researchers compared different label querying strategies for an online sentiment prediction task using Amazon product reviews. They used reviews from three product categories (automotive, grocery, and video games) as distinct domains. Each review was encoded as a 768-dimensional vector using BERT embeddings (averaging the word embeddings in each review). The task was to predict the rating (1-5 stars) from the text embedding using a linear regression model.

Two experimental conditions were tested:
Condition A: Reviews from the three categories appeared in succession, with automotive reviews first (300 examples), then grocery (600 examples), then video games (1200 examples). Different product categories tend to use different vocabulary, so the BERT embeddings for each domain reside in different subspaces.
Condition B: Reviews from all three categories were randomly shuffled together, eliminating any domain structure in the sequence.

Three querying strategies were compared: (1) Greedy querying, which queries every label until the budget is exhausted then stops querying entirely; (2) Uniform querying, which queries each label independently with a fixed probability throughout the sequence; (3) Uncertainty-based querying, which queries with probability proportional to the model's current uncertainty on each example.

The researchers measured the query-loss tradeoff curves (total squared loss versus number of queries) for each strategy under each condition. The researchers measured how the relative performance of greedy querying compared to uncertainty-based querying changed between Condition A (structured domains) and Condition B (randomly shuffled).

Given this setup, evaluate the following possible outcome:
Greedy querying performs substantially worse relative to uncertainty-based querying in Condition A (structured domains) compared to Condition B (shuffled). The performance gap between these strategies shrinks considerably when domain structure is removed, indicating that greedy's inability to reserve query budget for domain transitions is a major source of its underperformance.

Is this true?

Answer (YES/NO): YES